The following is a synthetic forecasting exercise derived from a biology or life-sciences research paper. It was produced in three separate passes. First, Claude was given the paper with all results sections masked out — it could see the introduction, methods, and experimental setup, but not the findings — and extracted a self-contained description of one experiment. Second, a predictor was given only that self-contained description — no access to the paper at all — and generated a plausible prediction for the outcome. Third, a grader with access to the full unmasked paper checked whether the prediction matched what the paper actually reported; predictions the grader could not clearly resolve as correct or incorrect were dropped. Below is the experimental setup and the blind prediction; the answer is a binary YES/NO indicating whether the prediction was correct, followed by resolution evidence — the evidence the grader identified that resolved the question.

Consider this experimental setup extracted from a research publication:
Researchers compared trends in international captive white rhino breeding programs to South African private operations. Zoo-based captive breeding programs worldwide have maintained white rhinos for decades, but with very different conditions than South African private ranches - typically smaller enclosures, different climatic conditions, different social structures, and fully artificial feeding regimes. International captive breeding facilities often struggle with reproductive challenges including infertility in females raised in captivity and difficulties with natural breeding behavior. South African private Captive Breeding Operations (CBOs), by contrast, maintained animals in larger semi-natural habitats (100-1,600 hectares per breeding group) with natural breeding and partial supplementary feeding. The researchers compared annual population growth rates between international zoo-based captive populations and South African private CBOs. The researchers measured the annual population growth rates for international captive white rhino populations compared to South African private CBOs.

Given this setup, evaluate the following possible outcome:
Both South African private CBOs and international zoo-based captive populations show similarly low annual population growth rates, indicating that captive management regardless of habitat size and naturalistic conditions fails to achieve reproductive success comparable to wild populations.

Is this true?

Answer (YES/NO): NO